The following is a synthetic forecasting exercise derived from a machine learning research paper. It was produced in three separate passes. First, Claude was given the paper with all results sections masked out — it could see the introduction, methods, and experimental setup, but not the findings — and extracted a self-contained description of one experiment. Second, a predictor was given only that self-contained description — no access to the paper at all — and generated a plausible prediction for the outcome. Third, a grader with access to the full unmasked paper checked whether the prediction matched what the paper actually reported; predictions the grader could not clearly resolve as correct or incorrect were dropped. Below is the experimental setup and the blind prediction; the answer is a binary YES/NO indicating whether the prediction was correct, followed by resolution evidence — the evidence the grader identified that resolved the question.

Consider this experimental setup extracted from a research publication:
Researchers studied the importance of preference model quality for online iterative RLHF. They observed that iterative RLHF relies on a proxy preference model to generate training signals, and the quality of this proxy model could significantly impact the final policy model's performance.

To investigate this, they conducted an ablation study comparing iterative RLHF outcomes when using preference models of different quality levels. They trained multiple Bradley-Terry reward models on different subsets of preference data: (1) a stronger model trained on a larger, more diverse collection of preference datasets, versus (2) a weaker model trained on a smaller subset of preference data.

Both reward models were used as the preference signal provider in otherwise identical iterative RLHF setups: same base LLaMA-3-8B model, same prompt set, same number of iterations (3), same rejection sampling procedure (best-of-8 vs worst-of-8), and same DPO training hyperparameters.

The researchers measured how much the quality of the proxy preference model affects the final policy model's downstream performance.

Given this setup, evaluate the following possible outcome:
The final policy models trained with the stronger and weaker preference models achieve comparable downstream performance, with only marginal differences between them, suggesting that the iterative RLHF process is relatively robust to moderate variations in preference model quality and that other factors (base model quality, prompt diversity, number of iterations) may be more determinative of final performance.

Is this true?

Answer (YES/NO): NO